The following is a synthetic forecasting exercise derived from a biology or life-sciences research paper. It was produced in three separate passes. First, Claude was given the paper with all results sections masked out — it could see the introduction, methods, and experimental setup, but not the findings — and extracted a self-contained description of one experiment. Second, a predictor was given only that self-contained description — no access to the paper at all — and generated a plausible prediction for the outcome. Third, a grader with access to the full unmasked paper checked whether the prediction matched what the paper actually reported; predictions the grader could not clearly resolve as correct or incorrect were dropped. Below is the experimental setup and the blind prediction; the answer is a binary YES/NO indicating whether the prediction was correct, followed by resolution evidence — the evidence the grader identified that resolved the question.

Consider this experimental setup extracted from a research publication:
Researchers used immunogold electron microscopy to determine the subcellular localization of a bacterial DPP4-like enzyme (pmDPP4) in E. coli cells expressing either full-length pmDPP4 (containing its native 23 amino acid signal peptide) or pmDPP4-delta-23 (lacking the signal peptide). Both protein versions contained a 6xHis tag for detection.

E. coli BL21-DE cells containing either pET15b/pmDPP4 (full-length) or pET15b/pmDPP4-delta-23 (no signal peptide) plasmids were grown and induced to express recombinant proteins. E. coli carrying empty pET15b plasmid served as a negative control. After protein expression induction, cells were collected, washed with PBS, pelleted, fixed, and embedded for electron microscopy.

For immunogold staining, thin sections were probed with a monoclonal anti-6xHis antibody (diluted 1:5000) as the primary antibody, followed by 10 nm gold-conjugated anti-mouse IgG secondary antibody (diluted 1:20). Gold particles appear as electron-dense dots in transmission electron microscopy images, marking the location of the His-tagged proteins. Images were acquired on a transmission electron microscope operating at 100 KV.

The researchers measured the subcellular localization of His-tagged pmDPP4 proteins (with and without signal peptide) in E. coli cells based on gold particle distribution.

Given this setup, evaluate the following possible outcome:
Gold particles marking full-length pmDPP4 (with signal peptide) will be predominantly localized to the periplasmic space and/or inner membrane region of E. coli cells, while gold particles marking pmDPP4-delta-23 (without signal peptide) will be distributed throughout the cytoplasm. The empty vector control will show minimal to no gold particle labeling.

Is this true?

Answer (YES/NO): NO